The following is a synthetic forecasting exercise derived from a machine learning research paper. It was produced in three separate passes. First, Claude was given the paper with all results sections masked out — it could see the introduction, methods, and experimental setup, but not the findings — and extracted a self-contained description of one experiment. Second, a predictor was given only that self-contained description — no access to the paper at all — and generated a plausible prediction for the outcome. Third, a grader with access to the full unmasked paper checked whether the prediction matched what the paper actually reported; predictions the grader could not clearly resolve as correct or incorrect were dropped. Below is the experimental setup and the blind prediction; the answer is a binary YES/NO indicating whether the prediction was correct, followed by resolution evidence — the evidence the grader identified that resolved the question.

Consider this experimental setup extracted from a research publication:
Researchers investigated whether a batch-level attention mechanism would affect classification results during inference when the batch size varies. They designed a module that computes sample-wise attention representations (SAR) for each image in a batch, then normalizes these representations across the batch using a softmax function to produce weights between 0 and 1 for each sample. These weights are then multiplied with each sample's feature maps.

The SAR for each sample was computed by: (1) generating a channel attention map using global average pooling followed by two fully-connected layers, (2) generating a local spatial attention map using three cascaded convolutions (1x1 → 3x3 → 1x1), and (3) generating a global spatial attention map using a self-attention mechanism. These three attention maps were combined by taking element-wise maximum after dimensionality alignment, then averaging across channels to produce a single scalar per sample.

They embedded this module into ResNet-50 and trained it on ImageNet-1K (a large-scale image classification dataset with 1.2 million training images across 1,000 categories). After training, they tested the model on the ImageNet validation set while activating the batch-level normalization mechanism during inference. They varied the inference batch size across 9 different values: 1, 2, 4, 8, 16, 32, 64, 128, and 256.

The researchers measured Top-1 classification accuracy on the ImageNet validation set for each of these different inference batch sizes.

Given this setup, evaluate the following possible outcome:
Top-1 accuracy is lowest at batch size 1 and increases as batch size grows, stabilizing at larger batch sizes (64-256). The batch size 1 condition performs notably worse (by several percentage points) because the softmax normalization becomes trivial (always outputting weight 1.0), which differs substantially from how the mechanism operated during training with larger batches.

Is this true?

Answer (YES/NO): NO